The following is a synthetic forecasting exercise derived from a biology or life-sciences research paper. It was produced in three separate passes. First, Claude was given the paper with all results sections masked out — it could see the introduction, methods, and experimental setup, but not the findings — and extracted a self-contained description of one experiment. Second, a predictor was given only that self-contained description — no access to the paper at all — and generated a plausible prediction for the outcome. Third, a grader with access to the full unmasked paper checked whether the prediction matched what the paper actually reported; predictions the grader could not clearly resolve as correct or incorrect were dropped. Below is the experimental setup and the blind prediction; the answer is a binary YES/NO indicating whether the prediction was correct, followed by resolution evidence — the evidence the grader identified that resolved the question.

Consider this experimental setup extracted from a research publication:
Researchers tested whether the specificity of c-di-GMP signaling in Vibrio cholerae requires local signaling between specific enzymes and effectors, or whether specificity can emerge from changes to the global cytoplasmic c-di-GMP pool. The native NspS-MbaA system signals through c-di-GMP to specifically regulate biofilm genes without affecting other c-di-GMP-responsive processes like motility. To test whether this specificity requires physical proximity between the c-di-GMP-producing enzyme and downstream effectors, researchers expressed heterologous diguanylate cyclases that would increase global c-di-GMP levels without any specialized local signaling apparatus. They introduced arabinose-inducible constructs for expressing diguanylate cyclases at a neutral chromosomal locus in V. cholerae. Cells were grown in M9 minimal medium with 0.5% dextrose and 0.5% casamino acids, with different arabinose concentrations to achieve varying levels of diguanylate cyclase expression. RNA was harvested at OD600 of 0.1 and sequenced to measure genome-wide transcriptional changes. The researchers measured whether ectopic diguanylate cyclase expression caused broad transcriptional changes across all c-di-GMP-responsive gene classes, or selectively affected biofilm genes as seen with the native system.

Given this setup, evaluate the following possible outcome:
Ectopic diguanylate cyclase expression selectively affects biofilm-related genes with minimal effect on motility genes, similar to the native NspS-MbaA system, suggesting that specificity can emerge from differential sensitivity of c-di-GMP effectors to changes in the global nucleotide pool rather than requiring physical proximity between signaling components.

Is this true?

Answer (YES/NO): YES